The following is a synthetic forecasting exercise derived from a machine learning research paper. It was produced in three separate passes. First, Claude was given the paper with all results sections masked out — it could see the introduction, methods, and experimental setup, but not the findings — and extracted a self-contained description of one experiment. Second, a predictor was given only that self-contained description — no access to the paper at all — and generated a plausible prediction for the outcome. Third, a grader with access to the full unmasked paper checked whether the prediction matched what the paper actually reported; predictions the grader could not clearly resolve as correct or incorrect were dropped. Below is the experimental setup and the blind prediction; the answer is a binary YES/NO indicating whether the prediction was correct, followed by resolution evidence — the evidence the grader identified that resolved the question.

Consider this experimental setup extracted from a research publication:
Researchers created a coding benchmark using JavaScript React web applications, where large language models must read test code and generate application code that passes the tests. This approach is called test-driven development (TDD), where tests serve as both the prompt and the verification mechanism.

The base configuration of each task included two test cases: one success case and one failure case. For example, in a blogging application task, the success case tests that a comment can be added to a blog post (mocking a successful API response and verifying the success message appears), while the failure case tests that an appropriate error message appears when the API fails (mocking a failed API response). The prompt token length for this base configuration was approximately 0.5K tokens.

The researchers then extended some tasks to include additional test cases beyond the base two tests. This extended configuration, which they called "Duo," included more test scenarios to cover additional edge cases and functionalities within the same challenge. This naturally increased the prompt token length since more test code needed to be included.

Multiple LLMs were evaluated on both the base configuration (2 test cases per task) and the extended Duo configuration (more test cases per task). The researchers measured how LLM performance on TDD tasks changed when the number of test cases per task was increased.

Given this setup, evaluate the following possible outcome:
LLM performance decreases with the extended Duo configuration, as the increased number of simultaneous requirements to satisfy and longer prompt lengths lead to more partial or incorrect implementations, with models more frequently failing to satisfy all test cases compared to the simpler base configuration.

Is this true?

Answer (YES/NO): YES